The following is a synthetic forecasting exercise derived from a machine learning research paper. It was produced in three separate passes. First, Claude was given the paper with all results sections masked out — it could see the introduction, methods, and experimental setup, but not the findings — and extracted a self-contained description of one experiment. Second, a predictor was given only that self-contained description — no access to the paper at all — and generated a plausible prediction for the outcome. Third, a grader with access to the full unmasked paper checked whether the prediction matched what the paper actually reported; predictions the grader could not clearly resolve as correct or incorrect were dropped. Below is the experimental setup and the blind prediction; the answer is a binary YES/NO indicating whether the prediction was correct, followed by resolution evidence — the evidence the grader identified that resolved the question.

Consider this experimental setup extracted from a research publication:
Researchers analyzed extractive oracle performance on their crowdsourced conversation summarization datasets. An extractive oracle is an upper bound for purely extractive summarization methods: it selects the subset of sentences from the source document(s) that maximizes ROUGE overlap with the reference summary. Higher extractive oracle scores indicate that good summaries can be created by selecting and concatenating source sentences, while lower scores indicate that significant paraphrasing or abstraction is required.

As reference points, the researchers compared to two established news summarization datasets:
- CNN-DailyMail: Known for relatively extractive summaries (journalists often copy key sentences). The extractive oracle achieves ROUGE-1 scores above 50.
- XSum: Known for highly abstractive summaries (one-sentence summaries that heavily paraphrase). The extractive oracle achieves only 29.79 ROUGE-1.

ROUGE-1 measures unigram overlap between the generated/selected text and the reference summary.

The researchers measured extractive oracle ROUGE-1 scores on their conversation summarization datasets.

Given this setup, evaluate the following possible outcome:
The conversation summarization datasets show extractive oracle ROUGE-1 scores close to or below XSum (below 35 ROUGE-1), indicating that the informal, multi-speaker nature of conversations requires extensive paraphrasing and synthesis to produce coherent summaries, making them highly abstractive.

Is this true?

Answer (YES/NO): NO